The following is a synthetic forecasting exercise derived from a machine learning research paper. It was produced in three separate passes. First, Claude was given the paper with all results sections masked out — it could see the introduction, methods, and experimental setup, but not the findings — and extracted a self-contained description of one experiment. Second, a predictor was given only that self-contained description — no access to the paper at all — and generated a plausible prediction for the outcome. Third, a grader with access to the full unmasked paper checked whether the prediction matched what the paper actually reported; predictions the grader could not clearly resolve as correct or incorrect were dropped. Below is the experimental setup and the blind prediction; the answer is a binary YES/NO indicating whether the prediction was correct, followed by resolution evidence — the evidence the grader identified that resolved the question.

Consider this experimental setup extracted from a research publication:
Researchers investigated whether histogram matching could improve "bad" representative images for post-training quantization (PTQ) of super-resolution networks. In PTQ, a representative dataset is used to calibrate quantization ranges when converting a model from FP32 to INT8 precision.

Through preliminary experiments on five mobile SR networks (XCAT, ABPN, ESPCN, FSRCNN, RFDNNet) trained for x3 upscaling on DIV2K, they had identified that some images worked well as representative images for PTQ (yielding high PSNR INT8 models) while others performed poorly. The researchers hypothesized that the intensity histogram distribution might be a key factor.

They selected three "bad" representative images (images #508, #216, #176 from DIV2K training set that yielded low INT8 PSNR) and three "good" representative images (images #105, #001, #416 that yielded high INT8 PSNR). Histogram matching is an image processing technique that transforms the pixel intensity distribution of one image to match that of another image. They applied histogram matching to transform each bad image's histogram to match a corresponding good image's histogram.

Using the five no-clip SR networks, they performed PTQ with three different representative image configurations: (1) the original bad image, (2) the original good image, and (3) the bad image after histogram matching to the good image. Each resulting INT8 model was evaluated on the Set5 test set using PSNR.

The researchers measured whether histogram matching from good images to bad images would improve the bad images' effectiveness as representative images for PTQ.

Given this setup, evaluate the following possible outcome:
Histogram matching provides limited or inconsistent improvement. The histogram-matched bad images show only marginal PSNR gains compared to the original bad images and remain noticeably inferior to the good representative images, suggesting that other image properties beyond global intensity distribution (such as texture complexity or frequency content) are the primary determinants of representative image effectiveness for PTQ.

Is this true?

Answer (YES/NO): NO